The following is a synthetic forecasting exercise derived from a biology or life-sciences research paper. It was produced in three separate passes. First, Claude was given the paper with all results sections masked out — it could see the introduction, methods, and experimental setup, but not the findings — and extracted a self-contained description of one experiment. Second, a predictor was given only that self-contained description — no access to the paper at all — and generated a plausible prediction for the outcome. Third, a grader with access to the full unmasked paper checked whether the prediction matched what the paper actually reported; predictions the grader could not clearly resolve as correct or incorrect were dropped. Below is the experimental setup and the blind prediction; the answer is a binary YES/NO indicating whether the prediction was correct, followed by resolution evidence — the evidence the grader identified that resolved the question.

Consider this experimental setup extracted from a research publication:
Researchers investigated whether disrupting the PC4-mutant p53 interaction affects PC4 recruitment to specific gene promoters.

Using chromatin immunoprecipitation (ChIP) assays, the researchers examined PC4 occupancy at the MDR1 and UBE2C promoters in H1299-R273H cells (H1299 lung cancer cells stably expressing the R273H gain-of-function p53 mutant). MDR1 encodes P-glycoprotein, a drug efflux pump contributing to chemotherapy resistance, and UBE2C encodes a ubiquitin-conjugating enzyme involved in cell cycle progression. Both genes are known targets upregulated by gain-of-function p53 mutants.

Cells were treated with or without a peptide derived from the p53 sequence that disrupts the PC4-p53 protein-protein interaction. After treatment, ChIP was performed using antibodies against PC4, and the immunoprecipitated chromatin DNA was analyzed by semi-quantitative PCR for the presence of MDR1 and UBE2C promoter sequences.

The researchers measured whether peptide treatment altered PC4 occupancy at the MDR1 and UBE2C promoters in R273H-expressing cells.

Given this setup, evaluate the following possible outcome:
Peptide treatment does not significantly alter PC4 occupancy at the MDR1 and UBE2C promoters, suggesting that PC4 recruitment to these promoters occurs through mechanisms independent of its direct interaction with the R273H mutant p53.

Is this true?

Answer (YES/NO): NO